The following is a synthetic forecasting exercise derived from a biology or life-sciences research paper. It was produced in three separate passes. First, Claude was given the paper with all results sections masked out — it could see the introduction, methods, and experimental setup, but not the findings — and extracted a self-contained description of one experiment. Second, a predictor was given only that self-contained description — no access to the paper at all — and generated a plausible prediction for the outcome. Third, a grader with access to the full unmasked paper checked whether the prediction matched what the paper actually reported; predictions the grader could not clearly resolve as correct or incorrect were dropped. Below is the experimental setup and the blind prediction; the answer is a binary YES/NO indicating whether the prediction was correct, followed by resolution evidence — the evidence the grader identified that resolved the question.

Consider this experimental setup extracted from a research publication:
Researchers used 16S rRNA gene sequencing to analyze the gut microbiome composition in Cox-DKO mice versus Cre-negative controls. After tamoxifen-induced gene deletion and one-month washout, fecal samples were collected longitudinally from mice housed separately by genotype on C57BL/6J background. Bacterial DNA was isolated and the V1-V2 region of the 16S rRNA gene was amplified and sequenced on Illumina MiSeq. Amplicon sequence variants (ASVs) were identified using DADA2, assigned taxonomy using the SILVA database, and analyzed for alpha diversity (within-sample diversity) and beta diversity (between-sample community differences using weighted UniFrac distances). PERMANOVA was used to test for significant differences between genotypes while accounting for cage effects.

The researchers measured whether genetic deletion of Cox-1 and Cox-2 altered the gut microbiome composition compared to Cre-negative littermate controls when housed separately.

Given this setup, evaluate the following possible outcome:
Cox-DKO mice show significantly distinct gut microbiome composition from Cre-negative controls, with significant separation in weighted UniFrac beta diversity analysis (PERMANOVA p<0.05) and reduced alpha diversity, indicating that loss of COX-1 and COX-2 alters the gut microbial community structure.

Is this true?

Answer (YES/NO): NO